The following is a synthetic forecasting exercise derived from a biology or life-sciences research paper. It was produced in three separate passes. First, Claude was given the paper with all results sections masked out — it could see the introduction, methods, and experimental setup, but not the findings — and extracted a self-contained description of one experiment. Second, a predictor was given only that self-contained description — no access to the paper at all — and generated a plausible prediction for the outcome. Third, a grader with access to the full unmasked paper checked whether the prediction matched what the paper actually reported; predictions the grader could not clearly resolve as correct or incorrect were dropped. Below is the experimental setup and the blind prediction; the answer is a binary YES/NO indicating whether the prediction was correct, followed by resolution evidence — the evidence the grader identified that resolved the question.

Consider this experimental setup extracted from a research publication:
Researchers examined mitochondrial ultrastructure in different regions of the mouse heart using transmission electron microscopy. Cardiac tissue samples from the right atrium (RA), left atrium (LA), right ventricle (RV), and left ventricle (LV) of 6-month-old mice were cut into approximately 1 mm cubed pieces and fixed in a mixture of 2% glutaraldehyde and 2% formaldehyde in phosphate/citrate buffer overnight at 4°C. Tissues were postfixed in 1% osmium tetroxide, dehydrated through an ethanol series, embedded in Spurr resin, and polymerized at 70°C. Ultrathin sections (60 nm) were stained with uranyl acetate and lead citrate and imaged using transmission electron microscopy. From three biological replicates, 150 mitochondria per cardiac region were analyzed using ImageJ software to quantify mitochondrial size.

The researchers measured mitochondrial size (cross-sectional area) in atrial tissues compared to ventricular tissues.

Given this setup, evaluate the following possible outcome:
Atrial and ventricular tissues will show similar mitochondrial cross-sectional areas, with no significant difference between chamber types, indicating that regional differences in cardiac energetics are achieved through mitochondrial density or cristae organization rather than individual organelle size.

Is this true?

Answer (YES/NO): NO